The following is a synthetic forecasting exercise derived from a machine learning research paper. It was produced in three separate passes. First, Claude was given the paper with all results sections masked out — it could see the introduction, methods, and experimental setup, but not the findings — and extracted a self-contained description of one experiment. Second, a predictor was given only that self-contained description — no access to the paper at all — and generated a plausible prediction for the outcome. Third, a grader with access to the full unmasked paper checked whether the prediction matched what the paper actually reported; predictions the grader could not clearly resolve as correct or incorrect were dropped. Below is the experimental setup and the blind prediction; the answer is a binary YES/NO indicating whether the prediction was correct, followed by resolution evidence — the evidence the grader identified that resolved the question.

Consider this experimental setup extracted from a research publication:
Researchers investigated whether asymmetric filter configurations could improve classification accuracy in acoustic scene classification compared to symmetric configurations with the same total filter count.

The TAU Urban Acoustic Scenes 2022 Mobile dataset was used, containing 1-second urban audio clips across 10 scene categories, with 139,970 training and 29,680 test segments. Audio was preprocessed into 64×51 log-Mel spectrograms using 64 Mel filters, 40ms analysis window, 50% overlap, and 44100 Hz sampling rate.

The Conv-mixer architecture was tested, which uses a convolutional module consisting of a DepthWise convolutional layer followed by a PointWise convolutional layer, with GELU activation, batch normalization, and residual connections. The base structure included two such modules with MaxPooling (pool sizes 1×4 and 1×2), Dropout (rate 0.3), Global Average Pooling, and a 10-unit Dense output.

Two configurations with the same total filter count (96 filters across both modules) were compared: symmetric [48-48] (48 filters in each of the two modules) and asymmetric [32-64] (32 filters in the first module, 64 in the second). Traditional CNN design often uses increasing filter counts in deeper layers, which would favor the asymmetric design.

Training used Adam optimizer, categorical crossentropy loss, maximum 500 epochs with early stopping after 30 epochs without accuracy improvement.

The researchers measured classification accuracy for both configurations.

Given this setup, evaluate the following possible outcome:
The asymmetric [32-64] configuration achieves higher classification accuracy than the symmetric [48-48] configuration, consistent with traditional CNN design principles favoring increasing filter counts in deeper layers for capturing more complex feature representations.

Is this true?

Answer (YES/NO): NO